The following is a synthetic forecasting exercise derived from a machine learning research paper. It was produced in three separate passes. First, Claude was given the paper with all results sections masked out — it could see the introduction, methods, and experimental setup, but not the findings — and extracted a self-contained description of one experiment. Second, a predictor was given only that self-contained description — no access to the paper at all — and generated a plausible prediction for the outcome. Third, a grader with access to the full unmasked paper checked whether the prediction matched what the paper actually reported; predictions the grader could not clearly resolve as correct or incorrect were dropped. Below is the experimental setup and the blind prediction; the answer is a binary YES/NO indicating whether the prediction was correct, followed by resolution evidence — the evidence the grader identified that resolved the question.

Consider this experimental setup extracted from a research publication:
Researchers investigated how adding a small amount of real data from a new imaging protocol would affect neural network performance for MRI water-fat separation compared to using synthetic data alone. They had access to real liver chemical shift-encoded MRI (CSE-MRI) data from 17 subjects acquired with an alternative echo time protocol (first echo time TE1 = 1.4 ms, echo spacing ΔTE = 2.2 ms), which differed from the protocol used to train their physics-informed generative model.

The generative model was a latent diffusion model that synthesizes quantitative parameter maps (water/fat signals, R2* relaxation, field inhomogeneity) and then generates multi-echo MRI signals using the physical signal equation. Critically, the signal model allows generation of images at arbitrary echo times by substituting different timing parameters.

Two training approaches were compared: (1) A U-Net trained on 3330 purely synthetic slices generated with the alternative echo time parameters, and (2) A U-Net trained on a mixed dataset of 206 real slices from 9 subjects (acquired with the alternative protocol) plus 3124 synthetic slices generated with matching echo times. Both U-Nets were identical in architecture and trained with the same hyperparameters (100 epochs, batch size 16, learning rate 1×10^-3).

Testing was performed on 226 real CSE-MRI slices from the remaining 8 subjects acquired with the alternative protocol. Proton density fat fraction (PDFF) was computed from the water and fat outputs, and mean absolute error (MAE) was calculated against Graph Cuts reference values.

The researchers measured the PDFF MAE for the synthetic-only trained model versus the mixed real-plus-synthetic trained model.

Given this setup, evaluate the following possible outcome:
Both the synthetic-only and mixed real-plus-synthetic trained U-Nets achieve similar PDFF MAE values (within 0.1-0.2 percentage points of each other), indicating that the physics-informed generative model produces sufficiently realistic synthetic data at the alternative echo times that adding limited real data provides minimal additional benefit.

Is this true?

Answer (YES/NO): NO